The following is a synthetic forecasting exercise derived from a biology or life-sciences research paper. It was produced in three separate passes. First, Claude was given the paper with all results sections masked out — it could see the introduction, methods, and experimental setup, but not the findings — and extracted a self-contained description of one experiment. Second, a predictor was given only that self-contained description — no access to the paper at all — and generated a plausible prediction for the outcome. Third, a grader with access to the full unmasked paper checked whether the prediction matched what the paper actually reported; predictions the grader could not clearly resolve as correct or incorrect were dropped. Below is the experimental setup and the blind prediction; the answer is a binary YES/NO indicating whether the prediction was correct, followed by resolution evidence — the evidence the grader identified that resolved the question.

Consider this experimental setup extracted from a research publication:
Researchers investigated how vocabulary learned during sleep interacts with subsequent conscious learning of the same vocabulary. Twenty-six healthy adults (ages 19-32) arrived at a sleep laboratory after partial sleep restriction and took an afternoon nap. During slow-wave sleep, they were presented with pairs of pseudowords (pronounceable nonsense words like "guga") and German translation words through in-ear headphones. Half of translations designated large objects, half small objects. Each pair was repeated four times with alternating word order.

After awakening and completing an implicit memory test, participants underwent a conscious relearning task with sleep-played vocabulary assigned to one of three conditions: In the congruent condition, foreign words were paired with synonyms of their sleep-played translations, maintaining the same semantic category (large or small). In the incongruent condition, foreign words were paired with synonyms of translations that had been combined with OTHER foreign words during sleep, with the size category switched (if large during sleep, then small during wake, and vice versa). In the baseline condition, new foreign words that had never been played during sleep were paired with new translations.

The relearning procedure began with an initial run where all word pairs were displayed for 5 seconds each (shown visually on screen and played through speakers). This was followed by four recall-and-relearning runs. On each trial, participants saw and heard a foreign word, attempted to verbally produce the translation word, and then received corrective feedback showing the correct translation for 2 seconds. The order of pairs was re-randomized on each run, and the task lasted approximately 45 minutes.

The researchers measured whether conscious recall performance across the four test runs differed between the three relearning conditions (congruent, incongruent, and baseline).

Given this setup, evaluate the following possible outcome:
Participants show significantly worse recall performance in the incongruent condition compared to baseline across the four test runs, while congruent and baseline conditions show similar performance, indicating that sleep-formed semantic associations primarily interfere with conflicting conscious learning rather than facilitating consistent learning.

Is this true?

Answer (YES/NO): NO